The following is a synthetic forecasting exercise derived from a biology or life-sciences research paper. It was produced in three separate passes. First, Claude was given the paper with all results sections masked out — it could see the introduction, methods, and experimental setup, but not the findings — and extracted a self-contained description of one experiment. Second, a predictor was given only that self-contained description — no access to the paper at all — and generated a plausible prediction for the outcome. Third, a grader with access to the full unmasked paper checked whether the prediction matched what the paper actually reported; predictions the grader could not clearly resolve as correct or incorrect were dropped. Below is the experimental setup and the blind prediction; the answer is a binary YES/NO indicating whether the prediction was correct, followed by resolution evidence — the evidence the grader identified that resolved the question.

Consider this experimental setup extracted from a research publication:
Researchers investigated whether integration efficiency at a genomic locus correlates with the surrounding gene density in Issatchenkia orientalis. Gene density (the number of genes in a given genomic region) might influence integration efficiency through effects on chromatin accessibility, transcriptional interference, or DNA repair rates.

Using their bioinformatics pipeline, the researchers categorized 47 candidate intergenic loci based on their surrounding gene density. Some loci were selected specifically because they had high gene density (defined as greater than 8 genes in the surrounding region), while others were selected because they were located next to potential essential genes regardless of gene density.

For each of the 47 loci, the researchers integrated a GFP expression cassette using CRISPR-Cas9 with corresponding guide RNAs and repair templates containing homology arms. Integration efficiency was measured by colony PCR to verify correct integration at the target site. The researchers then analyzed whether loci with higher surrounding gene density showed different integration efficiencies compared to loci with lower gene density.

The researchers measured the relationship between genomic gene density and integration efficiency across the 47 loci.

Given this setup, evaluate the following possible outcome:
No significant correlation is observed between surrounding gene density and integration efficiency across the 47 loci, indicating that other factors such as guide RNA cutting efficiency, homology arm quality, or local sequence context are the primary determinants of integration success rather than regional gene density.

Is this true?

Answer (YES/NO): YES